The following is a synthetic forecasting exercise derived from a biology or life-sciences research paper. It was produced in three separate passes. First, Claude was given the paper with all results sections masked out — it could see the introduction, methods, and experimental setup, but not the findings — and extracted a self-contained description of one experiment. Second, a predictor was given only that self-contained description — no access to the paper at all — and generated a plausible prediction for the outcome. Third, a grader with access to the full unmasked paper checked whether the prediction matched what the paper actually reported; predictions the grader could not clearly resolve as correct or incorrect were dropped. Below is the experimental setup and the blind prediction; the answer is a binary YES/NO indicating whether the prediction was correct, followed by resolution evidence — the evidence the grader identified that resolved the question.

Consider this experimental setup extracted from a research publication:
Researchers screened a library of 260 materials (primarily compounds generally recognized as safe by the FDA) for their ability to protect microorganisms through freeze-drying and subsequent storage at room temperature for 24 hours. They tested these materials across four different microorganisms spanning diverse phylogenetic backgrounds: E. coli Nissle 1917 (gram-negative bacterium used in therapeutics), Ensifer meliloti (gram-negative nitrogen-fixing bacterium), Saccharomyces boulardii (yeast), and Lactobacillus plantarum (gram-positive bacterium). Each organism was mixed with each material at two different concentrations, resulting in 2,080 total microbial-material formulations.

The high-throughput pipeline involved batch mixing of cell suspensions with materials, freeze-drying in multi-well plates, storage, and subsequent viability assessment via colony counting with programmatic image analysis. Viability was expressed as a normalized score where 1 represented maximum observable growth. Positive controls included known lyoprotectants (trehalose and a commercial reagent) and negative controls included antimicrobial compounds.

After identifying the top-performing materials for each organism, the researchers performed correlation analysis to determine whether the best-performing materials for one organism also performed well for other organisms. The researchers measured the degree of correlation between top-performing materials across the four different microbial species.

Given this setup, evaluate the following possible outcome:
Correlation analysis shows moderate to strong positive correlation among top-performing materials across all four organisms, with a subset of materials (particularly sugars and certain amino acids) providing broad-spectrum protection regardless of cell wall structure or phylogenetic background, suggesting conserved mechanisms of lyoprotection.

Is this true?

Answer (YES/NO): NO